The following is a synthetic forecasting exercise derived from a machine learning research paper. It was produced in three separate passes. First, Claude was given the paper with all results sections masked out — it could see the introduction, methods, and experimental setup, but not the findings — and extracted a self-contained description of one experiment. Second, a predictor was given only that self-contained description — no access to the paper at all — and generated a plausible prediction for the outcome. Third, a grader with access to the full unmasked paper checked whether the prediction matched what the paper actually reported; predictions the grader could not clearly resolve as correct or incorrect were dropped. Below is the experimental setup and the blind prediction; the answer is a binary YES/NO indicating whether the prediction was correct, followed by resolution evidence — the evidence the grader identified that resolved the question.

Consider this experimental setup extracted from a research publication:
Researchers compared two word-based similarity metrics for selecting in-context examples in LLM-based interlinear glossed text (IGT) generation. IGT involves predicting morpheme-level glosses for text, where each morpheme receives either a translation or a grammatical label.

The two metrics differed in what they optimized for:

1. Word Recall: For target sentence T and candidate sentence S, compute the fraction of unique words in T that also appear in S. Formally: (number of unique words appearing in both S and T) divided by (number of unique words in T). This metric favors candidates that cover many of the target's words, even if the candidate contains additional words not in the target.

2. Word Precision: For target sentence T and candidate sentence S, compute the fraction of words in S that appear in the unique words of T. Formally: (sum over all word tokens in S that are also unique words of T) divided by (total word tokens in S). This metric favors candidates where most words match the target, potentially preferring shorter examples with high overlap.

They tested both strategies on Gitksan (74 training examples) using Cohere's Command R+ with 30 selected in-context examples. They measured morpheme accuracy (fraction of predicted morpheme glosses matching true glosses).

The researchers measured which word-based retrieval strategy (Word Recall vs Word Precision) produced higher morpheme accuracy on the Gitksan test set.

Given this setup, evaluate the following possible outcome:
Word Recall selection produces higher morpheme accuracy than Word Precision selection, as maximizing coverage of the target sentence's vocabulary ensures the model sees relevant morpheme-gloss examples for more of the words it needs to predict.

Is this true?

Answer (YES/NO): NO